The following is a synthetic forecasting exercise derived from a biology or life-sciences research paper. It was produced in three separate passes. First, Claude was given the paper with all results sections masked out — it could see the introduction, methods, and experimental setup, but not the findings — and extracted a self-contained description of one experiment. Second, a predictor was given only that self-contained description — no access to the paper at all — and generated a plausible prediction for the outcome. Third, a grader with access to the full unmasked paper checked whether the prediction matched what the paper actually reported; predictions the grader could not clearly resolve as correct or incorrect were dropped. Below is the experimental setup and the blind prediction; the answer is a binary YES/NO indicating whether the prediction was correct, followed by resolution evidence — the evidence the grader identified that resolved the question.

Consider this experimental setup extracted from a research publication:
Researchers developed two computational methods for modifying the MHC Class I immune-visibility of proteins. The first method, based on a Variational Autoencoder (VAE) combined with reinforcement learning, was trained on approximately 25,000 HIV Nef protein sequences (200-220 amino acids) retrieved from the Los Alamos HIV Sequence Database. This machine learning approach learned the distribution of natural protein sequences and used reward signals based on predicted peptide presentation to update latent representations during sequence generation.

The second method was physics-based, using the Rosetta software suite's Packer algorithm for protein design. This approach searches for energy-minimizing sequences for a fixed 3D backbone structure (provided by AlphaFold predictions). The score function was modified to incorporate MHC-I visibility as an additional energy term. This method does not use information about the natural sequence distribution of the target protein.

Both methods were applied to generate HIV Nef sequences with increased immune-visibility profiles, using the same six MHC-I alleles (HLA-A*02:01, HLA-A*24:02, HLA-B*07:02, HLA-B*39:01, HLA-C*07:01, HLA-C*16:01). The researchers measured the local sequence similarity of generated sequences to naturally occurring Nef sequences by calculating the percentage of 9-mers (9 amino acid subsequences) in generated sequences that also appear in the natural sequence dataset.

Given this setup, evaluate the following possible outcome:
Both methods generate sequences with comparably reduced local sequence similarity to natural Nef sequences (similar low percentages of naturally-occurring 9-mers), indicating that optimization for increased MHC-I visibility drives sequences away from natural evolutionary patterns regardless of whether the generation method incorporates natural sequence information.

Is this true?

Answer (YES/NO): NO